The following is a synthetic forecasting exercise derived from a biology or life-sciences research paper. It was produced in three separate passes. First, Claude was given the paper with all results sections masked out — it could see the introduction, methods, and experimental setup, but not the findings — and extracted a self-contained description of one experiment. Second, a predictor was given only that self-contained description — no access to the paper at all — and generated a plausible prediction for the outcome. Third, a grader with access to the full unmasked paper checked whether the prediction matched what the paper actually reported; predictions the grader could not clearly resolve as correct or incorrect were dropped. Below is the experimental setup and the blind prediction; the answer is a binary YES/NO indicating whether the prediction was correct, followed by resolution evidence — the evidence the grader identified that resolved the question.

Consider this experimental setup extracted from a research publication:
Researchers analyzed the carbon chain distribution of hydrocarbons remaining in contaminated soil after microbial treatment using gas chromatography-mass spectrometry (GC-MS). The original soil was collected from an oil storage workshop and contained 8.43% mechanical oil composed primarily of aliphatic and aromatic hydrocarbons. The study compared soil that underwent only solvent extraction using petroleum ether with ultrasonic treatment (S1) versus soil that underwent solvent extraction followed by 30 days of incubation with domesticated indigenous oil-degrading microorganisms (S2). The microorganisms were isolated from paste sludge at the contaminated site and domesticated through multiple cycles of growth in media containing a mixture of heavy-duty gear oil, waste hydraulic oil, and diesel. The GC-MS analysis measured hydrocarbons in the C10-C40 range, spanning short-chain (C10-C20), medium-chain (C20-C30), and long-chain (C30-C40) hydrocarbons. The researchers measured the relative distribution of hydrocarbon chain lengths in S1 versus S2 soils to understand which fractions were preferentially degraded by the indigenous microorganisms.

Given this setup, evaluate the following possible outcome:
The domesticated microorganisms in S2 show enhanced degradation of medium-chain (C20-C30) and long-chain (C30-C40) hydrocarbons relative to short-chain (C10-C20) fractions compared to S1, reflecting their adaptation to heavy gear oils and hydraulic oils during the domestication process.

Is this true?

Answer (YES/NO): NO